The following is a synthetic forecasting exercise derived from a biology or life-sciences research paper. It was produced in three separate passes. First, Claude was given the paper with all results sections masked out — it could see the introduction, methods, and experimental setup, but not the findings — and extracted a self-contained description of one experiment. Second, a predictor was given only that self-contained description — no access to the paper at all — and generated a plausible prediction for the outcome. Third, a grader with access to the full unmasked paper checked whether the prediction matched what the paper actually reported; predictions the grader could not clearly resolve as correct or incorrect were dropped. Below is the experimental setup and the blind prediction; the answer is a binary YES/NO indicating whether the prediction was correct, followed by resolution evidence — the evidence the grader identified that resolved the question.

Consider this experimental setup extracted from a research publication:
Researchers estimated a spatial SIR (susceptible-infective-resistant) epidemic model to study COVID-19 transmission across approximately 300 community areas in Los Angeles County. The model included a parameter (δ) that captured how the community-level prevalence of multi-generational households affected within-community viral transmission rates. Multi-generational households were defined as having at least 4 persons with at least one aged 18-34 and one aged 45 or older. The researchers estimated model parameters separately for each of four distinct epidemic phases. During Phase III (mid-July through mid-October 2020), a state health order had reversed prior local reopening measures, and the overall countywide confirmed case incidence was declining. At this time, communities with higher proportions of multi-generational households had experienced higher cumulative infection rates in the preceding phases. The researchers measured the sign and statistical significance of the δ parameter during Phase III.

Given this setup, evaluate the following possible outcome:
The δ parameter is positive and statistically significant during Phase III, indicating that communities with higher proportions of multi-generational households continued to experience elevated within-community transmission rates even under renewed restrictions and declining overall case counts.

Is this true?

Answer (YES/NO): NO